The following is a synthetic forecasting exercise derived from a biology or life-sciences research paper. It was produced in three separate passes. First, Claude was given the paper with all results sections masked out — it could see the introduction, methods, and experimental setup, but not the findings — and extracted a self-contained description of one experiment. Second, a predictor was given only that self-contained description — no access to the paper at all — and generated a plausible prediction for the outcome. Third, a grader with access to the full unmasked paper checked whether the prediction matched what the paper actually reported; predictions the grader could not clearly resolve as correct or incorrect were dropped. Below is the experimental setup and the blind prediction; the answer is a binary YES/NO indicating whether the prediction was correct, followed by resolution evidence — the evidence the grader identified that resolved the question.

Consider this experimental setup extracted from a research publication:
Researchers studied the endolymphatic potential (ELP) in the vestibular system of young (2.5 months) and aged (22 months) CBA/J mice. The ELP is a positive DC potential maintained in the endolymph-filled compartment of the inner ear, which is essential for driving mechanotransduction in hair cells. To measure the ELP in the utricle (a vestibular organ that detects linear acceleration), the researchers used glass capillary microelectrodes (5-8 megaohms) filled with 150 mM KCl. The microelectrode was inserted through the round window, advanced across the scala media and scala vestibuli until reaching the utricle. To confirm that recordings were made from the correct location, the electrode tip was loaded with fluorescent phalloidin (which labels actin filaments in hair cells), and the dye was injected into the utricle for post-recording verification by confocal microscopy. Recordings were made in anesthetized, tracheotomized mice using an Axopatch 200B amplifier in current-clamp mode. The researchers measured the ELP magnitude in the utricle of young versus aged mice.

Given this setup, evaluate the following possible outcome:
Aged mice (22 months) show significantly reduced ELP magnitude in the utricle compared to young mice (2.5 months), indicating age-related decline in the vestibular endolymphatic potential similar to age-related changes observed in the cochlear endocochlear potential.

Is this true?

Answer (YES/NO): NO